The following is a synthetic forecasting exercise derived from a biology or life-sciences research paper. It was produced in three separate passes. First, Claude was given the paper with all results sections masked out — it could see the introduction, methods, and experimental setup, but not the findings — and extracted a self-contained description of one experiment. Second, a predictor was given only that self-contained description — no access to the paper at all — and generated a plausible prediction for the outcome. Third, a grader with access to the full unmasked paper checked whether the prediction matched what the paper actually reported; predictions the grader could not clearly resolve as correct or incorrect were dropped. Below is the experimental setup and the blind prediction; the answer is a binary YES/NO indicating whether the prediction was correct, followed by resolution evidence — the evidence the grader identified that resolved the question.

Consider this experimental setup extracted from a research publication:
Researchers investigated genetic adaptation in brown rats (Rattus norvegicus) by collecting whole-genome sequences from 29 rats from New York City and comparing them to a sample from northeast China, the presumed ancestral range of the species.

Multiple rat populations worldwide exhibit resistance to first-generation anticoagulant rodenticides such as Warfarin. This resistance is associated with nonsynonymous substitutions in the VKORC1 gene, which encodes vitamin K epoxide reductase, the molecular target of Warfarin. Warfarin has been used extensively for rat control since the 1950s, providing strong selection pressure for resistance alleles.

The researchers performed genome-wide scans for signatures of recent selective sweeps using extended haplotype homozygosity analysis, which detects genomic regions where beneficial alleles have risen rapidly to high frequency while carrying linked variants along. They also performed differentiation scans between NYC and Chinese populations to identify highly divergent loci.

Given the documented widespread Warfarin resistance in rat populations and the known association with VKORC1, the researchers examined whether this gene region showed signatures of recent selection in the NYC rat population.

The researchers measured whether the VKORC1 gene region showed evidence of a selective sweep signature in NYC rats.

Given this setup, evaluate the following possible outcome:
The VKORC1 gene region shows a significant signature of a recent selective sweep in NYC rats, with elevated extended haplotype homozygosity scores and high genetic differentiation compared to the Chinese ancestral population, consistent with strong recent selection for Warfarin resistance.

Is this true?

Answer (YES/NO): NO